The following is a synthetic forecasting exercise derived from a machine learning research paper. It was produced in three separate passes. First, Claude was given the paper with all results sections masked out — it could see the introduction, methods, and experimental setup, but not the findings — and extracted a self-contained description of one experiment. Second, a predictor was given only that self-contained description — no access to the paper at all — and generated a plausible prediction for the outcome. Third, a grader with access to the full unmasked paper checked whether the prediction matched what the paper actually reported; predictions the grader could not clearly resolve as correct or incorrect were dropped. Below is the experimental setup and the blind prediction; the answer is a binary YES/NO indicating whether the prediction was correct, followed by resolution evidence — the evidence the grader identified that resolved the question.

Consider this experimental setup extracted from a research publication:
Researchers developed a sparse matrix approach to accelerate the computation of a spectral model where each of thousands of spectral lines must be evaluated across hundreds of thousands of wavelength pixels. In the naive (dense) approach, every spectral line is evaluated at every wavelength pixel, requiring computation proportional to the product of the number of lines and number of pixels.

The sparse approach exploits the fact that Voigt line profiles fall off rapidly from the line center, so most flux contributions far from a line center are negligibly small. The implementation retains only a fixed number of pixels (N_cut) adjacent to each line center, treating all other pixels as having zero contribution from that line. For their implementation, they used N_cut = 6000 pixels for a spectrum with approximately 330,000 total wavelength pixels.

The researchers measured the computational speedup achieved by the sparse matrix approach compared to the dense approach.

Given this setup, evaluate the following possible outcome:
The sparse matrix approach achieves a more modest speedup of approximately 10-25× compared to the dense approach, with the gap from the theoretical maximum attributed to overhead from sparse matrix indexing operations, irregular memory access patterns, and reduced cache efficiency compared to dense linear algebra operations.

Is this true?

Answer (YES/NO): NO